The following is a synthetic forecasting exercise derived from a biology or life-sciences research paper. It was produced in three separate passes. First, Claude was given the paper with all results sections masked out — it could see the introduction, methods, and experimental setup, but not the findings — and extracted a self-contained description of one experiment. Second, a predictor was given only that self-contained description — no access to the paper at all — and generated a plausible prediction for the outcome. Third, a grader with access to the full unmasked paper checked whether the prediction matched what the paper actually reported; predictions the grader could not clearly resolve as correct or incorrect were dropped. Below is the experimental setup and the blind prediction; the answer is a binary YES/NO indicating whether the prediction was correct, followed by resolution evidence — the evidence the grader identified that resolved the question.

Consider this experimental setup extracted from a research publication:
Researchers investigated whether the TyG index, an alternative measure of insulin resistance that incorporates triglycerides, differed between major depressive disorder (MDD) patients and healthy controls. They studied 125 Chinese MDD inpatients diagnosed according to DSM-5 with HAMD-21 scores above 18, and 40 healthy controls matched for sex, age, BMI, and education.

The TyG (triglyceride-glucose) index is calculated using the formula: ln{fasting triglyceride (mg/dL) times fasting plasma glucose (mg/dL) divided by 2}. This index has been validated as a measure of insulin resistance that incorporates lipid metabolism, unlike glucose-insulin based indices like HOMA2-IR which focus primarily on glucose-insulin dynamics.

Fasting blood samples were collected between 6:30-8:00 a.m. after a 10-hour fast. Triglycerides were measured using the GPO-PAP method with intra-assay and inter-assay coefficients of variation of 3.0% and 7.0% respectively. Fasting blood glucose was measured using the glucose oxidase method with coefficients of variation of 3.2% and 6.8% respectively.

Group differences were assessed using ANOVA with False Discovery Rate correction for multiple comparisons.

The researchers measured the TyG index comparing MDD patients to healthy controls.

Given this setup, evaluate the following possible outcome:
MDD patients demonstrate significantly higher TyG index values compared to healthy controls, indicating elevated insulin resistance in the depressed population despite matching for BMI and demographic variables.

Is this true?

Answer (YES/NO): NO